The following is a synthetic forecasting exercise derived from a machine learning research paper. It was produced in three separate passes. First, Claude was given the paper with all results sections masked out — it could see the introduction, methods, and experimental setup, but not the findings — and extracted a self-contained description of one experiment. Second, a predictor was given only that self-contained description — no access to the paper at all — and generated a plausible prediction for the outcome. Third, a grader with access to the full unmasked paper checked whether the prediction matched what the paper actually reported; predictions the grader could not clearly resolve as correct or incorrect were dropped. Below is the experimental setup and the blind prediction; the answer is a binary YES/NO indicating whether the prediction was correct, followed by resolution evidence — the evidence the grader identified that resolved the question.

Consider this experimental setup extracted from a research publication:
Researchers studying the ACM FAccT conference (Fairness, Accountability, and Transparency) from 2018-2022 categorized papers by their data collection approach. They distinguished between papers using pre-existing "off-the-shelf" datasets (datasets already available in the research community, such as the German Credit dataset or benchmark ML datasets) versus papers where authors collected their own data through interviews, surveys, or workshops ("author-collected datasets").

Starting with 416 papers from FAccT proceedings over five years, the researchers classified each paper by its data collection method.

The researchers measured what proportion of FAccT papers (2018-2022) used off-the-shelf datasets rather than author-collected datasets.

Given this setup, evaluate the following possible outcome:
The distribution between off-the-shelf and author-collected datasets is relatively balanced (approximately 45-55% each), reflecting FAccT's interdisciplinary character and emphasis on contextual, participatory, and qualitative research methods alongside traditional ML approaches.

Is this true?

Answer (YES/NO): NO